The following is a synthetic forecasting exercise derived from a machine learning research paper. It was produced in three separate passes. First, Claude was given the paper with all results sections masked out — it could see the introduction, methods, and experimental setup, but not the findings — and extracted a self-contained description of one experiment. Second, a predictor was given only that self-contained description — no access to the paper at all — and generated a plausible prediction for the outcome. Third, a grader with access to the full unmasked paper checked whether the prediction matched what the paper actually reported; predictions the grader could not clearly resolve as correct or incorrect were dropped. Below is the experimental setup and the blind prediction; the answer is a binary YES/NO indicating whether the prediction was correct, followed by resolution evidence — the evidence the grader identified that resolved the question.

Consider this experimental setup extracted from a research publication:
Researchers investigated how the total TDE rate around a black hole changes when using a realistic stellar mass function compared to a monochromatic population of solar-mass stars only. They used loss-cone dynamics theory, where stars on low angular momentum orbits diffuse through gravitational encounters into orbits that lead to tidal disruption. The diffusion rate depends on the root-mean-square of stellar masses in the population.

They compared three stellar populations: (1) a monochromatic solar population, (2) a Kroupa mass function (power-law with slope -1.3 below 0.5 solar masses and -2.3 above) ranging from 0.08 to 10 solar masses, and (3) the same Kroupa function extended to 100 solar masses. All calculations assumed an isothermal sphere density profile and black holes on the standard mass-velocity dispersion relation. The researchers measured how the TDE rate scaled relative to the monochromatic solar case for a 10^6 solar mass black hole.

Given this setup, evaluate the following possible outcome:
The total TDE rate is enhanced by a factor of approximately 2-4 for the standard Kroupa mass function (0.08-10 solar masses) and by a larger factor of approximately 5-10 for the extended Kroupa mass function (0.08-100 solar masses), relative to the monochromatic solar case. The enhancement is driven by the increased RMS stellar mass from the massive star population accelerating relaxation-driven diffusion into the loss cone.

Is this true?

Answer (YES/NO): NO